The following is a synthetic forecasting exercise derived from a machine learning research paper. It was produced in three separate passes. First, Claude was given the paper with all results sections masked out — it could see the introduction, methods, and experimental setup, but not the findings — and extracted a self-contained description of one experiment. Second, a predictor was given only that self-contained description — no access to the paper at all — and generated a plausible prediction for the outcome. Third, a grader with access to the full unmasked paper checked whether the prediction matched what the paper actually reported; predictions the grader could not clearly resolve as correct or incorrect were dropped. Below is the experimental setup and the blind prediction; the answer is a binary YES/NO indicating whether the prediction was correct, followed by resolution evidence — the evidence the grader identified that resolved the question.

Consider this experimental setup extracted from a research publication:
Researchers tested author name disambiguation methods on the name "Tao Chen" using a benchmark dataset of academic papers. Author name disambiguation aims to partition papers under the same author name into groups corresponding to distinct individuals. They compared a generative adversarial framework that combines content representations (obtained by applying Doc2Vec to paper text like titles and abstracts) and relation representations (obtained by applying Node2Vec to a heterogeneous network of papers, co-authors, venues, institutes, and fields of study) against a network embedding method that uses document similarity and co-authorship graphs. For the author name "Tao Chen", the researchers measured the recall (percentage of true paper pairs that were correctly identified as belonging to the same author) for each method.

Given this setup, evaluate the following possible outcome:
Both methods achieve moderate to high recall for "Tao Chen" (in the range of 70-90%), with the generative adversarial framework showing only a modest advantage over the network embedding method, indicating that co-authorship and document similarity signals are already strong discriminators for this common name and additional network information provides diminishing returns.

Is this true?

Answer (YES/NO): NO